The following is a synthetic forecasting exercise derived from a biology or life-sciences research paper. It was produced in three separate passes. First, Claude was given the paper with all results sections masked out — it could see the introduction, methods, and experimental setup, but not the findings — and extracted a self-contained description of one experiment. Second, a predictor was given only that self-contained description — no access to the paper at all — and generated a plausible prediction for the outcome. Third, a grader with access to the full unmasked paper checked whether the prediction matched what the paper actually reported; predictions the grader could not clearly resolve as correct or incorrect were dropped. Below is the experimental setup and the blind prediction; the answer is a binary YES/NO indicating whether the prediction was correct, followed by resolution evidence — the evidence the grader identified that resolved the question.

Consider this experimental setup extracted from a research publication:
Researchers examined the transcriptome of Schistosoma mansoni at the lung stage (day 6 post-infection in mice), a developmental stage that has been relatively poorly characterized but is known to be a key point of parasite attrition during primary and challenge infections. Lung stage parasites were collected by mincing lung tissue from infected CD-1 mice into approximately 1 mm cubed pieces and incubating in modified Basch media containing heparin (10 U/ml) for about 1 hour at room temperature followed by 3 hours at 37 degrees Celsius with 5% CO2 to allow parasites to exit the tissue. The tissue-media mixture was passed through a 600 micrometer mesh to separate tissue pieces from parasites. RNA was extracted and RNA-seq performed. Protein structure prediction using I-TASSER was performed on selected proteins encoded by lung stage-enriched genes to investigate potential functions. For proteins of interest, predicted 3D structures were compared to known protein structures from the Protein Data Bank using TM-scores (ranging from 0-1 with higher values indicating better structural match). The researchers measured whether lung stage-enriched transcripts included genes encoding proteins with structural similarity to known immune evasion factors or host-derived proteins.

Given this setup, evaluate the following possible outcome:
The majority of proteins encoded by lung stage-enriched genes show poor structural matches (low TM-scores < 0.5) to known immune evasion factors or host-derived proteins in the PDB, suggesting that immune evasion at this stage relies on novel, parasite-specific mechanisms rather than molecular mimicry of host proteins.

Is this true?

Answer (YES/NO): NO